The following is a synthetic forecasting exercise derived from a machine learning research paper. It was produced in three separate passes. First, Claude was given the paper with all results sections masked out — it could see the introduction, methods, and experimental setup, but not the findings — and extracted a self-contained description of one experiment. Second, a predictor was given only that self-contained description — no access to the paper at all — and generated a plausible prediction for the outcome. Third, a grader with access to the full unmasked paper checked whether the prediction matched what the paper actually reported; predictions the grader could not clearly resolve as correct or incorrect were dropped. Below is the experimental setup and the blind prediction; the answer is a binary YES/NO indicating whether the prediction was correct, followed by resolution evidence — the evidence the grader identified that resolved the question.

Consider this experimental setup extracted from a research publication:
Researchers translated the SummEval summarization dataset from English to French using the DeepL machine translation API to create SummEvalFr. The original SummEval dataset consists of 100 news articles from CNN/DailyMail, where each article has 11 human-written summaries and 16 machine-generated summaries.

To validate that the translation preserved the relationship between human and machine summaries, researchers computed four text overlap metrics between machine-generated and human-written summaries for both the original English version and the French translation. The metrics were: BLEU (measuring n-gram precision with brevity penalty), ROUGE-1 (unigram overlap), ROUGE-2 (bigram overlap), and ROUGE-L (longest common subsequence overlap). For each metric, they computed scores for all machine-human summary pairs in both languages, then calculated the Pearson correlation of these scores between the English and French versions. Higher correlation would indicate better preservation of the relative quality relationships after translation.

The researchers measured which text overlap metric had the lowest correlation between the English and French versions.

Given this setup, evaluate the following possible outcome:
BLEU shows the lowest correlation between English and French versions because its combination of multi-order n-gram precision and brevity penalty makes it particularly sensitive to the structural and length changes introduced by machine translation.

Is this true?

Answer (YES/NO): YES